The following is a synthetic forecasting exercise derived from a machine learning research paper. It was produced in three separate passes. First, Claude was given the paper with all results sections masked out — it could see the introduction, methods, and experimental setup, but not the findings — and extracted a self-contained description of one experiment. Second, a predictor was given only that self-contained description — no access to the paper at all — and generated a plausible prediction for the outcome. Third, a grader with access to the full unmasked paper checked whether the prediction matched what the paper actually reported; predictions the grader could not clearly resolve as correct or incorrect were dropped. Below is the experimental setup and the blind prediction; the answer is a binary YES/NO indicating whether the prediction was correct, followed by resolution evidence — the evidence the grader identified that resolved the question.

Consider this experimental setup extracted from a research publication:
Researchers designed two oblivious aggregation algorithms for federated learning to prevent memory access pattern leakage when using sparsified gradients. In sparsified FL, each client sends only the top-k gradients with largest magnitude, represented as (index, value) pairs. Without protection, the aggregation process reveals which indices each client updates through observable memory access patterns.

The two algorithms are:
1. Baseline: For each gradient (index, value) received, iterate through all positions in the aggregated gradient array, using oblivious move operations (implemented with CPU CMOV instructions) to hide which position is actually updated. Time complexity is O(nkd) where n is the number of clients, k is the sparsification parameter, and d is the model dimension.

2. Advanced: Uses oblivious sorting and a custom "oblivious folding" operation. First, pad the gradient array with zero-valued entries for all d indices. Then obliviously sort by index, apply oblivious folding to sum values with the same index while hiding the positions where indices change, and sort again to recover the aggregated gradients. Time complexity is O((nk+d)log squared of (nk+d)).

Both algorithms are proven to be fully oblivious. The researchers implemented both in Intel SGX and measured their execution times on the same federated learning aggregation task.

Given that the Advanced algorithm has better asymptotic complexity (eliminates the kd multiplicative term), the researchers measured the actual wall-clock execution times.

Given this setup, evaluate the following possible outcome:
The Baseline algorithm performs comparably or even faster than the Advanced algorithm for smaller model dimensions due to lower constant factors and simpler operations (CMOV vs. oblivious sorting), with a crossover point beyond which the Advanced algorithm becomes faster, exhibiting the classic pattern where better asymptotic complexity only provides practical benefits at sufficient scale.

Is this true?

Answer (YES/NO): YES